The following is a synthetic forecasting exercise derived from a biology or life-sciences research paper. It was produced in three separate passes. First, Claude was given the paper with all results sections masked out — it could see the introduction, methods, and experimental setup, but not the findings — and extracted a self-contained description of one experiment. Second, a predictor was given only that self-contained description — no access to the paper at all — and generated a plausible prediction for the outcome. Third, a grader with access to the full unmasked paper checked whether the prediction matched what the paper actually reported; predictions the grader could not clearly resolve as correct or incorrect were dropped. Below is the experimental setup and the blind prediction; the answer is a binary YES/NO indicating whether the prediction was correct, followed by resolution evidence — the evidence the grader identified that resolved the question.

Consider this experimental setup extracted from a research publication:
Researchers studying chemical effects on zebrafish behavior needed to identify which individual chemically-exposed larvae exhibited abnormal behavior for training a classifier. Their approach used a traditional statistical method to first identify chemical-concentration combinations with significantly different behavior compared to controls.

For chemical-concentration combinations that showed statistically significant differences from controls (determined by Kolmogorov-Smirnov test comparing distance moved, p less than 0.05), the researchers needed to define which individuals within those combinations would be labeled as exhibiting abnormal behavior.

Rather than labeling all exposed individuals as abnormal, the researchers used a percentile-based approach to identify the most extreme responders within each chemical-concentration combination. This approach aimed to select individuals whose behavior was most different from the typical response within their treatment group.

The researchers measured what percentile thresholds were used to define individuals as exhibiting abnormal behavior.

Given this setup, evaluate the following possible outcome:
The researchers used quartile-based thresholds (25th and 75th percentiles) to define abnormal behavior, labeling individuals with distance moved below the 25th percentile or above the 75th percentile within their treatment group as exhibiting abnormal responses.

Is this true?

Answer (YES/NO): NO